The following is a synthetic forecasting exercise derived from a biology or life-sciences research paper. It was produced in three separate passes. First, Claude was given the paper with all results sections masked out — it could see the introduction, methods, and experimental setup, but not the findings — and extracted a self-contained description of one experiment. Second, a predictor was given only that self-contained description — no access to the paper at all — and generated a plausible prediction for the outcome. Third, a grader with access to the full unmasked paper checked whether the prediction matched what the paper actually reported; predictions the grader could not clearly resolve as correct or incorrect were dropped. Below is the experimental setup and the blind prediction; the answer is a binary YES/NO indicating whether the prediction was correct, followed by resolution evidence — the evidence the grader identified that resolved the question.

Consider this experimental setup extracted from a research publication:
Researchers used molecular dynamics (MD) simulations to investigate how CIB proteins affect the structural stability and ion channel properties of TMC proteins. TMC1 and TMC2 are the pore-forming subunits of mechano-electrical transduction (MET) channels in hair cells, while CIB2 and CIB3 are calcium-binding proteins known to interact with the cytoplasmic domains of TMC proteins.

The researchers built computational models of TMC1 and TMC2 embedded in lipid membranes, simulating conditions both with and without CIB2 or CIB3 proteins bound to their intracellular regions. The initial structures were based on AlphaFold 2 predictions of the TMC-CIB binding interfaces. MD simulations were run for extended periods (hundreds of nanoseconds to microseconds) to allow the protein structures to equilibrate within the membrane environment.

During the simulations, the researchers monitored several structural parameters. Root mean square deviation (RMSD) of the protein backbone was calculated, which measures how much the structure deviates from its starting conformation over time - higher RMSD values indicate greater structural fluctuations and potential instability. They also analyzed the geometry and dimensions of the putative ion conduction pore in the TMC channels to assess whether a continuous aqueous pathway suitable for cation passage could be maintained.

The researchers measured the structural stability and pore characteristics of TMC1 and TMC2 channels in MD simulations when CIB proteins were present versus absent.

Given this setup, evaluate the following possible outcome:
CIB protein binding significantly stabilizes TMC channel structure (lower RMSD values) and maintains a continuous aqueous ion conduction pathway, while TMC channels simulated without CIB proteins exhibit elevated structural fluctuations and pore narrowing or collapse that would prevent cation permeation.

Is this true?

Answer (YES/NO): NO